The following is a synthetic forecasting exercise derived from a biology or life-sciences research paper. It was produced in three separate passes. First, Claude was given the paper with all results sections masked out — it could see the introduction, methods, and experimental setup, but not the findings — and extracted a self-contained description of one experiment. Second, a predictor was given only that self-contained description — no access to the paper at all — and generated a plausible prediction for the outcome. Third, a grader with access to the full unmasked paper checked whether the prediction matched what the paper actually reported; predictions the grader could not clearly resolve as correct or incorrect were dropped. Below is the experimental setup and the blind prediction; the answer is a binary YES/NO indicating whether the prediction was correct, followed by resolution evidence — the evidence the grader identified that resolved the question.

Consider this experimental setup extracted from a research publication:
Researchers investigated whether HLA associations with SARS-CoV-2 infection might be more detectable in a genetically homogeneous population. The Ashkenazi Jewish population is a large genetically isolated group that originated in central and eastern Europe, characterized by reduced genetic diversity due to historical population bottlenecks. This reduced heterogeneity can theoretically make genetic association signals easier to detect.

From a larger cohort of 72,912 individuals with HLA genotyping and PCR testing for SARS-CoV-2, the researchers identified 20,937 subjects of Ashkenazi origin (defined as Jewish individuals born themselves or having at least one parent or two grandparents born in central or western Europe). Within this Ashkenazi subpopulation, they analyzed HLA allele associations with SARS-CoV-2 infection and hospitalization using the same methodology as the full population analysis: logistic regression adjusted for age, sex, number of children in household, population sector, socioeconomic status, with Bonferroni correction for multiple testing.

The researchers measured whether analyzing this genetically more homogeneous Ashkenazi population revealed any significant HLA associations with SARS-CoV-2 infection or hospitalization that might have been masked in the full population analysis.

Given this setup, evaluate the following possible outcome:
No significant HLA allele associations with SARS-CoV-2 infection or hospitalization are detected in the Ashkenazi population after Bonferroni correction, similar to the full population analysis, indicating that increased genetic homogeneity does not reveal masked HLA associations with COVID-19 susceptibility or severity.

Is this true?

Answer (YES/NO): YES